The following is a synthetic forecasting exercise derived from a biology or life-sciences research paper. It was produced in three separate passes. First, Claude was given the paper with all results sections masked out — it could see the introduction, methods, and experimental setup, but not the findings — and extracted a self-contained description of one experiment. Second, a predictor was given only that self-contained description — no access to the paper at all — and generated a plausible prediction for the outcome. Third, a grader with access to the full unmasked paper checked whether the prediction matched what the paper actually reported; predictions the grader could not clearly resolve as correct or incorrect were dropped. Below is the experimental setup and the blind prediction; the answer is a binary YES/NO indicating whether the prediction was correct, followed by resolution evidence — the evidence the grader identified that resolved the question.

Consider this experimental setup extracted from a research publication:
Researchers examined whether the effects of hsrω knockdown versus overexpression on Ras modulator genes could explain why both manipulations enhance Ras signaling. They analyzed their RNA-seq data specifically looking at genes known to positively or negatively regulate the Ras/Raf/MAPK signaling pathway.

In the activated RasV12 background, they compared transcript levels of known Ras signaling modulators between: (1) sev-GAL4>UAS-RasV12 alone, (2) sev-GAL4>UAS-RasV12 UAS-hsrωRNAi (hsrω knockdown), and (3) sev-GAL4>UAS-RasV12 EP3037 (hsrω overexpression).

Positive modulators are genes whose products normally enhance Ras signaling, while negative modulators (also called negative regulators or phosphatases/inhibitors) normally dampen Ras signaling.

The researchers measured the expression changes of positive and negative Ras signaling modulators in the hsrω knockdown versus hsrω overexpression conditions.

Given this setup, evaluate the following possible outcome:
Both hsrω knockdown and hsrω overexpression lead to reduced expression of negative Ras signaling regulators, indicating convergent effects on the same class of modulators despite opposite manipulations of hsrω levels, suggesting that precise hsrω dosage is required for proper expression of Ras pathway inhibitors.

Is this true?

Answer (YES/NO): NO